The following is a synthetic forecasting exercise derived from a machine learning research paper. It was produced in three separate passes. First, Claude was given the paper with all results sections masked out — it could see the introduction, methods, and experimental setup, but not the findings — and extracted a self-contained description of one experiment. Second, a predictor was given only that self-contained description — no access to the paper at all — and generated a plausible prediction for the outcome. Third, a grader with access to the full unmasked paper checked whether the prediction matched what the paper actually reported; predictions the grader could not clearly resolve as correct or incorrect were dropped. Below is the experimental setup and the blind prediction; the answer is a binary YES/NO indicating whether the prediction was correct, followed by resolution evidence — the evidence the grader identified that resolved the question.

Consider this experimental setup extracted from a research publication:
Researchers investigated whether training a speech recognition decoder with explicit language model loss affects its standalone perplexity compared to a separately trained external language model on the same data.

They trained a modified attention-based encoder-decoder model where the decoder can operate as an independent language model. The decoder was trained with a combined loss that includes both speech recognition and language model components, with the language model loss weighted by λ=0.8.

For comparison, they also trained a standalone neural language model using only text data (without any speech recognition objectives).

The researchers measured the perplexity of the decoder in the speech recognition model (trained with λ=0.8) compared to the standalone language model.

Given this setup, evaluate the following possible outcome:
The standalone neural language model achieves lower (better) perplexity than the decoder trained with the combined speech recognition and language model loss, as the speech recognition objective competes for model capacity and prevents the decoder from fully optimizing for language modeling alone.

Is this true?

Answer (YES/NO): YES